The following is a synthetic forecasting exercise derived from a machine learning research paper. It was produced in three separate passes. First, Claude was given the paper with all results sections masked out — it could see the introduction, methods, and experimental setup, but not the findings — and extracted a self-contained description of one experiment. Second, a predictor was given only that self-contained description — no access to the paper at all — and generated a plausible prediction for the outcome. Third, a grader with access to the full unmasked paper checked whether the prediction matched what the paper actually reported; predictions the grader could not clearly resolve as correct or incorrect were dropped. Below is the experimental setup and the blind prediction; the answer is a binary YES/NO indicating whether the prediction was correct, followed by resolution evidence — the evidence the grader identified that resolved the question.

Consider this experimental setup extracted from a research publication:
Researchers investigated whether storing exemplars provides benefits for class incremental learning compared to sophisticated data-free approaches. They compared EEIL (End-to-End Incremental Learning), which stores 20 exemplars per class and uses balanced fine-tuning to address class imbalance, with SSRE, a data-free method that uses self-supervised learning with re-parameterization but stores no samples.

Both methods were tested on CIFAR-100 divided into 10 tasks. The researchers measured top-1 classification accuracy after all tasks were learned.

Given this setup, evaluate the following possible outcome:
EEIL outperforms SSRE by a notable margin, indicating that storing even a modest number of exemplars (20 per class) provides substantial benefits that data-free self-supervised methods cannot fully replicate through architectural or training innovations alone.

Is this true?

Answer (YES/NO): NO